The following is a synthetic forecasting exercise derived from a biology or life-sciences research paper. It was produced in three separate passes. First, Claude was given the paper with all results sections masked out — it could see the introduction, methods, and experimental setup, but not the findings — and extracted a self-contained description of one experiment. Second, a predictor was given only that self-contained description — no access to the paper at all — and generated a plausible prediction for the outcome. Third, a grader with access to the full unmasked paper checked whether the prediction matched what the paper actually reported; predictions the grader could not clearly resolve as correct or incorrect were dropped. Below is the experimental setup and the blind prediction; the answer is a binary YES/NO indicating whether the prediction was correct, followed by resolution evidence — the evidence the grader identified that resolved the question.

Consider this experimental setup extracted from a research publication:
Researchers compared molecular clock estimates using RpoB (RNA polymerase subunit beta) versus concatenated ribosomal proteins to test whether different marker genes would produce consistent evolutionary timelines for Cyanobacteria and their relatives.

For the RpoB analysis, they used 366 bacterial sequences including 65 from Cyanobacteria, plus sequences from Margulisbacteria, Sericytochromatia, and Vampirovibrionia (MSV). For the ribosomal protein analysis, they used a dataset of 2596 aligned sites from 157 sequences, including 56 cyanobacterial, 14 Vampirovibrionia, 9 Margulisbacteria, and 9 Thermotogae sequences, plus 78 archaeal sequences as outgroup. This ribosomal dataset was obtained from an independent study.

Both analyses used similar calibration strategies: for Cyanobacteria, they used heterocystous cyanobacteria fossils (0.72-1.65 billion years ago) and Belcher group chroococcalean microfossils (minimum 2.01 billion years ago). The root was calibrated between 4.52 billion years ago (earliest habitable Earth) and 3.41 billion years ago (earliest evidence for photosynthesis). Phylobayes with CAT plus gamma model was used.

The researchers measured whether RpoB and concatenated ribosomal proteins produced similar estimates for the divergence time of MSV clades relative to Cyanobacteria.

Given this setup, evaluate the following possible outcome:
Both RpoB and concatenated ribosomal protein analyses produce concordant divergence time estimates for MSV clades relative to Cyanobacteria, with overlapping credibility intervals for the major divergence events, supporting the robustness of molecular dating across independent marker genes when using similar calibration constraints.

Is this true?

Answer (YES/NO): NO